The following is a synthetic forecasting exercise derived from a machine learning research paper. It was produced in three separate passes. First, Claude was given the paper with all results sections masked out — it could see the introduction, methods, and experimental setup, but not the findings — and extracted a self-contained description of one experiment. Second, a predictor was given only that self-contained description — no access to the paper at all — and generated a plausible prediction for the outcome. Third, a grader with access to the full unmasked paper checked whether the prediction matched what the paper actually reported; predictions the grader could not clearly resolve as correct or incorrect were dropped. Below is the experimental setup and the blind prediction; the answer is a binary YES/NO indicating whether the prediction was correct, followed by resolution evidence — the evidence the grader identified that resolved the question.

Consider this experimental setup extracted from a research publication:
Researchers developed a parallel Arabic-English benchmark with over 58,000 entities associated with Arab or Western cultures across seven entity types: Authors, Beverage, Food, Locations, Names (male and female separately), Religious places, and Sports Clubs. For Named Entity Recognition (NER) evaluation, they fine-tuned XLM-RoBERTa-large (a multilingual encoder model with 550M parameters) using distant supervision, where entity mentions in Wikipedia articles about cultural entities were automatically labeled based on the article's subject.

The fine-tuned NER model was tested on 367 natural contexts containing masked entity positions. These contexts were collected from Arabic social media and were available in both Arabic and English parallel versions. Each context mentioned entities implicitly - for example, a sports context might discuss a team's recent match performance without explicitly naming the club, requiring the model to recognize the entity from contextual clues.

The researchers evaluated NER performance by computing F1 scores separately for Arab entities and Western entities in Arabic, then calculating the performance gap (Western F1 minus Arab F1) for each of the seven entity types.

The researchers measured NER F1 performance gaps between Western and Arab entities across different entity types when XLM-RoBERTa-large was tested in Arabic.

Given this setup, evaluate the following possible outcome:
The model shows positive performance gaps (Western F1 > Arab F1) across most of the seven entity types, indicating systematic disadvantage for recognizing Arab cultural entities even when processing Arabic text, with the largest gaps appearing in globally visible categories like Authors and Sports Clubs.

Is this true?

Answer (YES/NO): NO